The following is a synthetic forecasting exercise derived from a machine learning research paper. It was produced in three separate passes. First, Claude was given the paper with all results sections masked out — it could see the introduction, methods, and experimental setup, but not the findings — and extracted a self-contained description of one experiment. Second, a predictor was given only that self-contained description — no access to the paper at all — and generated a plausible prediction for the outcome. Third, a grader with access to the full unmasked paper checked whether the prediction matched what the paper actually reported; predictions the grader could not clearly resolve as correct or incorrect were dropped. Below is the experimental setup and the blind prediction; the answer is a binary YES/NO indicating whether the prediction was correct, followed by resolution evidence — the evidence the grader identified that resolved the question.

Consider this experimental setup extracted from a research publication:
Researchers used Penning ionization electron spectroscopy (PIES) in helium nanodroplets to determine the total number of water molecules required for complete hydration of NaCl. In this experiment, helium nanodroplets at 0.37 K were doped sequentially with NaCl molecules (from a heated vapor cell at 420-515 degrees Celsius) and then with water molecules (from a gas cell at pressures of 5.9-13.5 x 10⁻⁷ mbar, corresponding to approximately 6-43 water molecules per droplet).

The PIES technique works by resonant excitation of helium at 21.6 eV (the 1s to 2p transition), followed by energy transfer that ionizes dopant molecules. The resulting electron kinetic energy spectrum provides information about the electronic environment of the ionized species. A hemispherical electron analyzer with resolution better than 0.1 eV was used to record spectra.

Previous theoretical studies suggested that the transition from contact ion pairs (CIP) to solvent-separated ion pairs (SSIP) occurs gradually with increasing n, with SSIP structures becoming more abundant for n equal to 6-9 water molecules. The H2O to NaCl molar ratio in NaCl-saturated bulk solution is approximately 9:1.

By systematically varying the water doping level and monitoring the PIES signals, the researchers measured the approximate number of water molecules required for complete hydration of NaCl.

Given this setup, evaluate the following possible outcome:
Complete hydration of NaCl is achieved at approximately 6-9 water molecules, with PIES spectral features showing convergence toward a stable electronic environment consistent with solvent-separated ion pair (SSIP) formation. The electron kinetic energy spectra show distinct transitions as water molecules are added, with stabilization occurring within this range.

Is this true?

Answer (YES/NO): NO